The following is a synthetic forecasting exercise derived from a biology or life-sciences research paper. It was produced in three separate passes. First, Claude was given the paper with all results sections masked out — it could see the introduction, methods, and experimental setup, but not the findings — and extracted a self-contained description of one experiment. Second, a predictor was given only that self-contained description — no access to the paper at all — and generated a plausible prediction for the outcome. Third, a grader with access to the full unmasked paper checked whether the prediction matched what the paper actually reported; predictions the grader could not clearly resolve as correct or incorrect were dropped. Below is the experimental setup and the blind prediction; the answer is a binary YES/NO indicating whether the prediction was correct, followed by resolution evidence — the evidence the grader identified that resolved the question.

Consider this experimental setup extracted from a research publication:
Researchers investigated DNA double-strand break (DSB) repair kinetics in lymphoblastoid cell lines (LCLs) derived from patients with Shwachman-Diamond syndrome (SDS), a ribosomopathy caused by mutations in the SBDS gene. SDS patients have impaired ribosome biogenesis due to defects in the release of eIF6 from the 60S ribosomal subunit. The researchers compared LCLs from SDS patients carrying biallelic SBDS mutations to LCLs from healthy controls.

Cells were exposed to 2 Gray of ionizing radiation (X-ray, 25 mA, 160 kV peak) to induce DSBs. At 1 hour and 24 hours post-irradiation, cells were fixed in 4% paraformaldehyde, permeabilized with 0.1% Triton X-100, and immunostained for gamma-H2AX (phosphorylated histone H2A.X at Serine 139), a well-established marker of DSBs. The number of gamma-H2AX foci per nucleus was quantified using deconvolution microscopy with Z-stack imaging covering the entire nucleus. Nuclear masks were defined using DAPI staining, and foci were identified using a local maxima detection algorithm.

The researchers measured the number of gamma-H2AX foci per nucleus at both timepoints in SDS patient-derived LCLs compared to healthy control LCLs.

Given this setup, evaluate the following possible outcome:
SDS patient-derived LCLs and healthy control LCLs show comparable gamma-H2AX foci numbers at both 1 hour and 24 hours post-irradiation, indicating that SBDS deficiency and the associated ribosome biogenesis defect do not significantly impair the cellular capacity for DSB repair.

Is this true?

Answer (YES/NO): NO